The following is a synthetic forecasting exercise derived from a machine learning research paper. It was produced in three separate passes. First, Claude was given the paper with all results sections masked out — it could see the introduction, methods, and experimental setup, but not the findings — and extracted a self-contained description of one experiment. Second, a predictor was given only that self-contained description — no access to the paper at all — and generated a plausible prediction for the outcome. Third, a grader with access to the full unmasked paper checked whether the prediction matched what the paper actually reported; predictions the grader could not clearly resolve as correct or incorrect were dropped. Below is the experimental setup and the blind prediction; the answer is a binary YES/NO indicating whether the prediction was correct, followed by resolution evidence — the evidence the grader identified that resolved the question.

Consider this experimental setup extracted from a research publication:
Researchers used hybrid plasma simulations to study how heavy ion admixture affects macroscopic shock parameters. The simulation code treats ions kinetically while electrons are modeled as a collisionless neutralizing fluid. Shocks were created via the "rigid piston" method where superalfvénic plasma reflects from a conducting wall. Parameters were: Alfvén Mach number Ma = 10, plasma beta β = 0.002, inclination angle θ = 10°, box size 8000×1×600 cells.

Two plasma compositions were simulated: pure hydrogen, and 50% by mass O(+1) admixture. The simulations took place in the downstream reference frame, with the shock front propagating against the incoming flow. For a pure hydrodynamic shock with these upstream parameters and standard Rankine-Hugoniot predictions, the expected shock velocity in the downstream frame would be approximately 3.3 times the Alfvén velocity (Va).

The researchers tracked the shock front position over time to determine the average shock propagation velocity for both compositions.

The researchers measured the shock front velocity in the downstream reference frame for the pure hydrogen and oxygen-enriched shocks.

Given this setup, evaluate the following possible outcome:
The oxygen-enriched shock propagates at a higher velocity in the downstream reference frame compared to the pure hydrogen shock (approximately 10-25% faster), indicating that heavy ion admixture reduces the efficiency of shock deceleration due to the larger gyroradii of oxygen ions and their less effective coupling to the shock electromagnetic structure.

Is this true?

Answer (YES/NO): NO